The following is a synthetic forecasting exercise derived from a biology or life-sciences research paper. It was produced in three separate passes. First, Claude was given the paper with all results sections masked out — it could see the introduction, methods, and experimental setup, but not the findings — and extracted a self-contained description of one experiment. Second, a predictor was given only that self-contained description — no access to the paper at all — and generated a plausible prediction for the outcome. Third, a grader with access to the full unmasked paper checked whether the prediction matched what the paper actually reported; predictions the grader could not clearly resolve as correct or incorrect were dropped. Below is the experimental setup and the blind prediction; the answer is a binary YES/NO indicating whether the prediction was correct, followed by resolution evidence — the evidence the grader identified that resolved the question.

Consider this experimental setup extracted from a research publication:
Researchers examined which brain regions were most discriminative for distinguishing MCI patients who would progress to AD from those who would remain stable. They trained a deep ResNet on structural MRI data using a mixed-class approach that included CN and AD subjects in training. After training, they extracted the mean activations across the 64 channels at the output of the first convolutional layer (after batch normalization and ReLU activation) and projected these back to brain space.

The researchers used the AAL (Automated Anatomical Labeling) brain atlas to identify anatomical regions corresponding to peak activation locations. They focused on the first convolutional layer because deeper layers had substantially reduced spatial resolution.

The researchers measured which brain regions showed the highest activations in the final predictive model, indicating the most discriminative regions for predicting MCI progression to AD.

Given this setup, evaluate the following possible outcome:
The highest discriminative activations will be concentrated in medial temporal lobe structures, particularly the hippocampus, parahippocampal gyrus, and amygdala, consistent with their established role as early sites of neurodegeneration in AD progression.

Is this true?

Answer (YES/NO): NO